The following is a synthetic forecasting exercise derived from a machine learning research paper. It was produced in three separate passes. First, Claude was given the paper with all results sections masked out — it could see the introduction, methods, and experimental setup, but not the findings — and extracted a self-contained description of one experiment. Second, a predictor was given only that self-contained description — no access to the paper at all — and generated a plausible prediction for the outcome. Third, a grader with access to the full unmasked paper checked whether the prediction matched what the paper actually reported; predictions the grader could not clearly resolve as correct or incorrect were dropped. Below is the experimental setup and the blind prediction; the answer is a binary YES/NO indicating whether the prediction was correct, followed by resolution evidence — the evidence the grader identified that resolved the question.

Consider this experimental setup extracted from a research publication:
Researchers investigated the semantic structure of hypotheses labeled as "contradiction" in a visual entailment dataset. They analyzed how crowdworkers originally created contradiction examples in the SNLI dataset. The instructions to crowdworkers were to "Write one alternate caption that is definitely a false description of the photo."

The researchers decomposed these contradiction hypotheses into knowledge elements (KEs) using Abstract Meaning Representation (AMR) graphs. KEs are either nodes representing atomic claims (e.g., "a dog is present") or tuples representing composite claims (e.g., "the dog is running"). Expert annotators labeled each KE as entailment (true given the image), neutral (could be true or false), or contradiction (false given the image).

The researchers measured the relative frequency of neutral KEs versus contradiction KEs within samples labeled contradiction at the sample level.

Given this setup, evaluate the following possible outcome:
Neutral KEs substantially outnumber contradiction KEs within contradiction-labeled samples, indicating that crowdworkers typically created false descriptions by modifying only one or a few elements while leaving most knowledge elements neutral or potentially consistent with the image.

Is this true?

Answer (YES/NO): NO